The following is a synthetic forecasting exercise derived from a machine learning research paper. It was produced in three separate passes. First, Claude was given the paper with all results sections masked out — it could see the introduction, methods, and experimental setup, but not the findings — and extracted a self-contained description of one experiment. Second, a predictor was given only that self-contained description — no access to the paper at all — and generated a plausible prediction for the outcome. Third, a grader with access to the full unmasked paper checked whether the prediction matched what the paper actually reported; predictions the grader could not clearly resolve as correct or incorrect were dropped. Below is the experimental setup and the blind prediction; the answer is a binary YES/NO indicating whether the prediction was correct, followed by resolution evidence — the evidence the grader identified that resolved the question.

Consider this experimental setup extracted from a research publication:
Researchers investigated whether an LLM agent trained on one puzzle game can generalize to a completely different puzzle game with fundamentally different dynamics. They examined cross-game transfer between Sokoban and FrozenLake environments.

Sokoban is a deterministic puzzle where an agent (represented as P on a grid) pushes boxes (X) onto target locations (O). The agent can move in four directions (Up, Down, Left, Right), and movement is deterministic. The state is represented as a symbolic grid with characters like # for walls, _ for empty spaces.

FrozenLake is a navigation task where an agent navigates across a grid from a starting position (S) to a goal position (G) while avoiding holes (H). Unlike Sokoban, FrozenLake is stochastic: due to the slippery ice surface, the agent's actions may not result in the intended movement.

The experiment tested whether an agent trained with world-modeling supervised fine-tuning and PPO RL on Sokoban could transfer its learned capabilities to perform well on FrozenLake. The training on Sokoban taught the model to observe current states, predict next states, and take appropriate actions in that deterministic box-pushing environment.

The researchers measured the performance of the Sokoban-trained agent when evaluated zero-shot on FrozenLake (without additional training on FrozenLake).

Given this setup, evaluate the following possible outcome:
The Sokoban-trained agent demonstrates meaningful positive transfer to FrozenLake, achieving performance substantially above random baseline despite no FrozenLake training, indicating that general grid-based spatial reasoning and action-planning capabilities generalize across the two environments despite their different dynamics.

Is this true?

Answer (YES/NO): NO